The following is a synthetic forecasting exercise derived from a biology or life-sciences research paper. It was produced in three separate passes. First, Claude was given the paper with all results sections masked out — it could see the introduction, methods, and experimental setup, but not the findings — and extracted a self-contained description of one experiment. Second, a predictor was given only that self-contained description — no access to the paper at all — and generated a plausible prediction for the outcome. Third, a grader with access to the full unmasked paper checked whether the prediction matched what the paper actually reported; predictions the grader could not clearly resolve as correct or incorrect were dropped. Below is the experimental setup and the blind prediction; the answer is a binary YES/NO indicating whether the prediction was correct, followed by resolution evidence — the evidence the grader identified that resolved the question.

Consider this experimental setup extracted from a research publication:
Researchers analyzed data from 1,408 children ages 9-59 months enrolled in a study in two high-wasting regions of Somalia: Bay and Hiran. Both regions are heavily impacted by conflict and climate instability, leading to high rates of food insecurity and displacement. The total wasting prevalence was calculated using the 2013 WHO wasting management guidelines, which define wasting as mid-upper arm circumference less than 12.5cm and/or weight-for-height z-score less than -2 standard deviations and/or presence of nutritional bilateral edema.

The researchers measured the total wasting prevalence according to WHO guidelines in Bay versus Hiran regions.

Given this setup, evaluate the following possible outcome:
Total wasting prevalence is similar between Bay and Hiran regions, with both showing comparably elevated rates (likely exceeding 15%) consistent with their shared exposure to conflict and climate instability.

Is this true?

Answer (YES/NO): NO